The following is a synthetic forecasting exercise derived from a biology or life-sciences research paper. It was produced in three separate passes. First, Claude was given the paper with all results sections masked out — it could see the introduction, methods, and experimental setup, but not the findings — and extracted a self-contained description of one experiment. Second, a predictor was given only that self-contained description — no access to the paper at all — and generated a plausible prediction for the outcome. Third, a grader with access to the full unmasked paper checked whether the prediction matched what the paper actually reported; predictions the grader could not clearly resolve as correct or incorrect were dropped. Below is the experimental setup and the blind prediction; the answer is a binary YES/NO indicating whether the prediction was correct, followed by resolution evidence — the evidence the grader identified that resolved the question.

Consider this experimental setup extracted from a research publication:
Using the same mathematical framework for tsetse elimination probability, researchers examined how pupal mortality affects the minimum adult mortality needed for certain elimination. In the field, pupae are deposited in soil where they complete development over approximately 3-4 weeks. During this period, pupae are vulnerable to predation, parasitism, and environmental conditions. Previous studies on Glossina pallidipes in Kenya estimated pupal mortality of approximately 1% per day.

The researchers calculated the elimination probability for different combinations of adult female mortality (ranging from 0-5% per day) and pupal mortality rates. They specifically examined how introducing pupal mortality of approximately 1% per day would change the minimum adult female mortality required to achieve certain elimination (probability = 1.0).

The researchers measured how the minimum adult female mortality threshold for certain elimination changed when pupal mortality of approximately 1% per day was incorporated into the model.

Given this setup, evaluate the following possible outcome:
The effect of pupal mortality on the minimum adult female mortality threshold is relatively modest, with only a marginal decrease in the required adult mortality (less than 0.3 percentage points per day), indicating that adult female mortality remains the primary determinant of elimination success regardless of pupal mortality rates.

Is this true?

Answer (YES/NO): NO